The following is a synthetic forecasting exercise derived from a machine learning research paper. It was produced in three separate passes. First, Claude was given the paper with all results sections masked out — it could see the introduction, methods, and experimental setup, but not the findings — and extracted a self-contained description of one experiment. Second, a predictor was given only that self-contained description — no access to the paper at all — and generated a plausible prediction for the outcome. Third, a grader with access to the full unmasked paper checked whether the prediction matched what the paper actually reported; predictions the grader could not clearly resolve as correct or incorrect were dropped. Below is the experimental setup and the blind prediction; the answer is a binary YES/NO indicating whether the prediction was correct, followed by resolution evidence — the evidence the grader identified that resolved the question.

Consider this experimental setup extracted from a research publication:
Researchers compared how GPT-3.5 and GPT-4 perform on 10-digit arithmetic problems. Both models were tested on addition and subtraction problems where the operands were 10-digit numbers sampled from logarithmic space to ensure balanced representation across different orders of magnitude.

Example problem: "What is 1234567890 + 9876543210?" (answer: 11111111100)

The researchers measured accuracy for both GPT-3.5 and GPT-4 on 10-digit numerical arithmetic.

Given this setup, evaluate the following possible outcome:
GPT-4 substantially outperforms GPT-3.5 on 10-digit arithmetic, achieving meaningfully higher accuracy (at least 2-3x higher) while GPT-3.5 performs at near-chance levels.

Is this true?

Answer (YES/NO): NO